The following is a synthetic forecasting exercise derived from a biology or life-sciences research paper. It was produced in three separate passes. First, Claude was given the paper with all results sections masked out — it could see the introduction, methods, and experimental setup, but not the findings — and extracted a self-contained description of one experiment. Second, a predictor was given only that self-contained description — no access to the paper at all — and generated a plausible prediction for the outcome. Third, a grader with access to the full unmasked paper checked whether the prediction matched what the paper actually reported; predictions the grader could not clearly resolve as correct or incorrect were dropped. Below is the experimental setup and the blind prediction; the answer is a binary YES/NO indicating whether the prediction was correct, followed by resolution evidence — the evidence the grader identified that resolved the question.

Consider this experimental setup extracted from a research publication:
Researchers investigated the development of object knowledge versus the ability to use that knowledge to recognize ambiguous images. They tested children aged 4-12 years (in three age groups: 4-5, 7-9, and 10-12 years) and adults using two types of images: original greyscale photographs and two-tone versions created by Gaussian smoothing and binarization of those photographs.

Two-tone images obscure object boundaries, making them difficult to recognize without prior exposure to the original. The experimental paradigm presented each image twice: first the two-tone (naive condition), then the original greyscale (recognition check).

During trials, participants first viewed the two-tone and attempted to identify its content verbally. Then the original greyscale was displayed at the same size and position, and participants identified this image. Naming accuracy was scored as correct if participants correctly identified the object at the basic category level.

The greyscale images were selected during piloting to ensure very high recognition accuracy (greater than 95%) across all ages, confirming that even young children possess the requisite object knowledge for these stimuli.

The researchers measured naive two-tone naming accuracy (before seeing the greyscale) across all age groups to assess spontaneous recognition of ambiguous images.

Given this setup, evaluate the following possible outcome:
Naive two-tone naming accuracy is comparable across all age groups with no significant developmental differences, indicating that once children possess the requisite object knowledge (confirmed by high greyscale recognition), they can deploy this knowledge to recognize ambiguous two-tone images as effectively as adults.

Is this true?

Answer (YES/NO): NO